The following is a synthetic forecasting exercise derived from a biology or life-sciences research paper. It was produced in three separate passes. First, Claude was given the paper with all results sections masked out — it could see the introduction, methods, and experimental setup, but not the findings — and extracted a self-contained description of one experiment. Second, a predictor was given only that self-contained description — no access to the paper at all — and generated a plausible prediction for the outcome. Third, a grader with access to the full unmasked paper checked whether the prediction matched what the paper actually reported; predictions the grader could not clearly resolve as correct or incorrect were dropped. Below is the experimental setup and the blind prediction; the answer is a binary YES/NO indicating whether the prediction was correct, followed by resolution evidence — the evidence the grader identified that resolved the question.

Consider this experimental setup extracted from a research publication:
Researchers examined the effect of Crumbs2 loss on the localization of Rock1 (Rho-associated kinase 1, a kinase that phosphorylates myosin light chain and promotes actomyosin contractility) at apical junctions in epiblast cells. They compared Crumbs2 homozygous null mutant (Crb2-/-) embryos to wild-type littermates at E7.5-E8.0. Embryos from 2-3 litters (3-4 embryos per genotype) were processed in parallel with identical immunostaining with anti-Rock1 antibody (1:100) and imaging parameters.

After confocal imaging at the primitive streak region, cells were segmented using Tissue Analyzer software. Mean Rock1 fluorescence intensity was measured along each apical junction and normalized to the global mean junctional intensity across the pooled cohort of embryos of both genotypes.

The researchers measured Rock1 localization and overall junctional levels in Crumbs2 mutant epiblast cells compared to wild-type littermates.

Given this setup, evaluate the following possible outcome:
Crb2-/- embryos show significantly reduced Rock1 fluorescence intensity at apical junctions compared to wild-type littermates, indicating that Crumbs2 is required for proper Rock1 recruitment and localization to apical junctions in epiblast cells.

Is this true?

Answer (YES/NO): YES